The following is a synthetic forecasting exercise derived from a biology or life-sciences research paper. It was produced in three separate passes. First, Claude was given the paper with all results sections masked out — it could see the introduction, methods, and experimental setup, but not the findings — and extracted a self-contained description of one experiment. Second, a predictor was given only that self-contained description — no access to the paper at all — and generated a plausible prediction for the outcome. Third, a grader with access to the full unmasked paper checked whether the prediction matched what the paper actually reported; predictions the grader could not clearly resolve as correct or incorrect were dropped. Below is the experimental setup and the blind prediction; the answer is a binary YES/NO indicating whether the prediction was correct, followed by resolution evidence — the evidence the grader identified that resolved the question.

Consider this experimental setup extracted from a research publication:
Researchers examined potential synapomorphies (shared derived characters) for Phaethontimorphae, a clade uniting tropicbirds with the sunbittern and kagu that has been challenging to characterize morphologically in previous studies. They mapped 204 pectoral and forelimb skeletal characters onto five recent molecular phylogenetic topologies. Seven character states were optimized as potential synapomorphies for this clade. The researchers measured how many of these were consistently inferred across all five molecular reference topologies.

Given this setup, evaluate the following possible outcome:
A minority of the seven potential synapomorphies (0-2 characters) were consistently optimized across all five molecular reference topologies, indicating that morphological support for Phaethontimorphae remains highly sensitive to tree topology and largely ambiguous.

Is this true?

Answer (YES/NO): YES